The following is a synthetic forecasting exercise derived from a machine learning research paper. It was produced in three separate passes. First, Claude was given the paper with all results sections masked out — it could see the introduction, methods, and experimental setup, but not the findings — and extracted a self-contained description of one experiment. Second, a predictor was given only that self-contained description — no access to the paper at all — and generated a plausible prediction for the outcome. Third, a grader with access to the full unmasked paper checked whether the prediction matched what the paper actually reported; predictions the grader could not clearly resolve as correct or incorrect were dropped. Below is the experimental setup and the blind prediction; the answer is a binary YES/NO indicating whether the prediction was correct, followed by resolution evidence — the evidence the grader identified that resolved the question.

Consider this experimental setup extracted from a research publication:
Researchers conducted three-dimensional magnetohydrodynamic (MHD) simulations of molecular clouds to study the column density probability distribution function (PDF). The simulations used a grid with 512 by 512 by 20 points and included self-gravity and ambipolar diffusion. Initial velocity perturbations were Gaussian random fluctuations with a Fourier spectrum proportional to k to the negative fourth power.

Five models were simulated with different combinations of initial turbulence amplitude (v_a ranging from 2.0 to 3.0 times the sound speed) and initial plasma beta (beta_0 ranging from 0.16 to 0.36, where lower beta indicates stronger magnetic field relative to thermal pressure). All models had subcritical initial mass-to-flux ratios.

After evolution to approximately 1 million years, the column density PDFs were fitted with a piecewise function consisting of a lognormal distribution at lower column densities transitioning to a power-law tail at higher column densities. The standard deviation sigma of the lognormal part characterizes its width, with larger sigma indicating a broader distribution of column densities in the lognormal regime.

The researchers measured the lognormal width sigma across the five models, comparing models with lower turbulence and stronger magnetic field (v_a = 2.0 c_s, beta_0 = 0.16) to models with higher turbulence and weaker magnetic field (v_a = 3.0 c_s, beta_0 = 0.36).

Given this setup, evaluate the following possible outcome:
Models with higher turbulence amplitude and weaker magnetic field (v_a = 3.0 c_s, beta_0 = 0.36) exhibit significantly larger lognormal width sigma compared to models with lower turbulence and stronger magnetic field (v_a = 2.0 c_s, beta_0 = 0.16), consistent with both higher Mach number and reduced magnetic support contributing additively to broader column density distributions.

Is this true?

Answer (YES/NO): YES